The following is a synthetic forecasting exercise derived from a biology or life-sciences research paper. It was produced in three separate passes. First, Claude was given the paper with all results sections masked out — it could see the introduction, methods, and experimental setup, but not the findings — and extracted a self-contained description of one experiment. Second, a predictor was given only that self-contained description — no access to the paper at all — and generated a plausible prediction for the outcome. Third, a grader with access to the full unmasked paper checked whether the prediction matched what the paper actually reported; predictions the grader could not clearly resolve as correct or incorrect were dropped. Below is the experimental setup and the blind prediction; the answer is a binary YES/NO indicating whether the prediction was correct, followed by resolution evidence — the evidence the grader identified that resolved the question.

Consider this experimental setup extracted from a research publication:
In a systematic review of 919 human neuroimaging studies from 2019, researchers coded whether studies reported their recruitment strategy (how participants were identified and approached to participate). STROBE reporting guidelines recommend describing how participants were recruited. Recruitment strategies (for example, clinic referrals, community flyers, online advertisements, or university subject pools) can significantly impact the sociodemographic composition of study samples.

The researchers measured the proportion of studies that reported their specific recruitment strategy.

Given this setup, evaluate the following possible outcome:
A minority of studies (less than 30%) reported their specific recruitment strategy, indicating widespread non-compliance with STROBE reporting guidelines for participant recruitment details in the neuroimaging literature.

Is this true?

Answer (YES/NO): NO